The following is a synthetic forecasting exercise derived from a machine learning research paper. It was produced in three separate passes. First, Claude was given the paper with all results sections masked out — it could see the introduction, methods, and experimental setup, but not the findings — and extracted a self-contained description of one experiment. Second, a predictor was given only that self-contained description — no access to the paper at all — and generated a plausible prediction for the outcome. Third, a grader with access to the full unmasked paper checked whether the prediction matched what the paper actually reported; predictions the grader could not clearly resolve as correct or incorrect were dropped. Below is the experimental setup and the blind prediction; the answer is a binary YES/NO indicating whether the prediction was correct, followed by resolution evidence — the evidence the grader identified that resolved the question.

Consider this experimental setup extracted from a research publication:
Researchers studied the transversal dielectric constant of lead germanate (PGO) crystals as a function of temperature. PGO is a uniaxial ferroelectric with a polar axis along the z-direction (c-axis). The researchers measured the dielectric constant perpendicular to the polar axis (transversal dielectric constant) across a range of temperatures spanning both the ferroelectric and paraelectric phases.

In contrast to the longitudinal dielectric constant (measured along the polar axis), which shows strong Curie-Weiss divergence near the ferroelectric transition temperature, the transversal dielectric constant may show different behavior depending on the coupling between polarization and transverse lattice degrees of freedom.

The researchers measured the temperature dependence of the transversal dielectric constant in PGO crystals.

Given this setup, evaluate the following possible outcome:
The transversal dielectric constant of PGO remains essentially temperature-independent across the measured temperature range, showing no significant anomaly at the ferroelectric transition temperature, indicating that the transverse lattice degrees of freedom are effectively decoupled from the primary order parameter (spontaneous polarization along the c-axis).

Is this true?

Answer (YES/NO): YES